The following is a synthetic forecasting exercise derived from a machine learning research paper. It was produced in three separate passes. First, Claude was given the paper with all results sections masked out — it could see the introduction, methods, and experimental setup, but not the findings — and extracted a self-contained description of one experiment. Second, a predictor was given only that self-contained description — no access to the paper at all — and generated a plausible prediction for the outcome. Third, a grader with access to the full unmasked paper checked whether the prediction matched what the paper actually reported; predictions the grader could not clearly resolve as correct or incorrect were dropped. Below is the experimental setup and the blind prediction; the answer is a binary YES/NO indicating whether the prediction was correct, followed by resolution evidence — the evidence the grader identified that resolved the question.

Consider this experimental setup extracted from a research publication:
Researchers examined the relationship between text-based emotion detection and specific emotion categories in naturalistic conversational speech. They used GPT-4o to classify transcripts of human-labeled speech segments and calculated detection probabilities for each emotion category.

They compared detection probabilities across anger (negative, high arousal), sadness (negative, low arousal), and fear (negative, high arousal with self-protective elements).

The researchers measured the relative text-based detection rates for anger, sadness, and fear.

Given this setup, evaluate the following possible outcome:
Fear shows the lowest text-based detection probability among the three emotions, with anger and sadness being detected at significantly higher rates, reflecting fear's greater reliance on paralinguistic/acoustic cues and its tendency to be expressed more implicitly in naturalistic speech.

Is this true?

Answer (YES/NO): NO